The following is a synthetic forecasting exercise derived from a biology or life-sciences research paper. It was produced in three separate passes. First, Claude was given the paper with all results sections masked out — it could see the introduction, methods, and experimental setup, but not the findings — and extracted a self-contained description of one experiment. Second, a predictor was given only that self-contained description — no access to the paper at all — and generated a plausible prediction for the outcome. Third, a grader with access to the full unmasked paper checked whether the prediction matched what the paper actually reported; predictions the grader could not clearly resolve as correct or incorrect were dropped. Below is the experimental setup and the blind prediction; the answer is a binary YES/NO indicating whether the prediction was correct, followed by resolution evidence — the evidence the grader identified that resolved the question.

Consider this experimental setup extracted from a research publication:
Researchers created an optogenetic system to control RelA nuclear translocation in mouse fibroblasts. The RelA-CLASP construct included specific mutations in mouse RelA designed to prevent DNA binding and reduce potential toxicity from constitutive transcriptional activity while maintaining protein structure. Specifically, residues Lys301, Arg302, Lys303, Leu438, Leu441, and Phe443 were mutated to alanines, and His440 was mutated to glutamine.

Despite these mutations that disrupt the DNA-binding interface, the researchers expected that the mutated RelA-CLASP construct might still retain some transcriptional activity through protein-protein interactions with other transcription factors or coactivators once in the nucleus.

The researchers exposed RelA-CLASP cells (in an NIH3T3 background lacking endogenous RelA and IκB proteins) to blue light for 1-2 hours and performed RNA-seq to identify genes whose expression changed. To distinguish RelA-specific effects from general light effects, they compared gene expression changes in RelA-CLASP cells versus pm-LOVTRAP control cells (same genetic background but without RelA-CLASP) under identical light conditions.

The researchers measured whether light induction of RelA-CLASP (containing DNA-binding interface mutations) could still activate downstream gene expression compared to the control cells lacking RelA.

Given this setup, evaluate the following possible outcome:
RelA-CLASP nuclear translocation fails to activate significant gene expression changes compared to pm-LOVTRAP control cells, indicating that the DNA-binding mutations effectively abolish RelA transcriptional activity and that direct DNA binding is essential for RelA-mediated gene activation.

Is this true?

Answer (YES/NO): NO